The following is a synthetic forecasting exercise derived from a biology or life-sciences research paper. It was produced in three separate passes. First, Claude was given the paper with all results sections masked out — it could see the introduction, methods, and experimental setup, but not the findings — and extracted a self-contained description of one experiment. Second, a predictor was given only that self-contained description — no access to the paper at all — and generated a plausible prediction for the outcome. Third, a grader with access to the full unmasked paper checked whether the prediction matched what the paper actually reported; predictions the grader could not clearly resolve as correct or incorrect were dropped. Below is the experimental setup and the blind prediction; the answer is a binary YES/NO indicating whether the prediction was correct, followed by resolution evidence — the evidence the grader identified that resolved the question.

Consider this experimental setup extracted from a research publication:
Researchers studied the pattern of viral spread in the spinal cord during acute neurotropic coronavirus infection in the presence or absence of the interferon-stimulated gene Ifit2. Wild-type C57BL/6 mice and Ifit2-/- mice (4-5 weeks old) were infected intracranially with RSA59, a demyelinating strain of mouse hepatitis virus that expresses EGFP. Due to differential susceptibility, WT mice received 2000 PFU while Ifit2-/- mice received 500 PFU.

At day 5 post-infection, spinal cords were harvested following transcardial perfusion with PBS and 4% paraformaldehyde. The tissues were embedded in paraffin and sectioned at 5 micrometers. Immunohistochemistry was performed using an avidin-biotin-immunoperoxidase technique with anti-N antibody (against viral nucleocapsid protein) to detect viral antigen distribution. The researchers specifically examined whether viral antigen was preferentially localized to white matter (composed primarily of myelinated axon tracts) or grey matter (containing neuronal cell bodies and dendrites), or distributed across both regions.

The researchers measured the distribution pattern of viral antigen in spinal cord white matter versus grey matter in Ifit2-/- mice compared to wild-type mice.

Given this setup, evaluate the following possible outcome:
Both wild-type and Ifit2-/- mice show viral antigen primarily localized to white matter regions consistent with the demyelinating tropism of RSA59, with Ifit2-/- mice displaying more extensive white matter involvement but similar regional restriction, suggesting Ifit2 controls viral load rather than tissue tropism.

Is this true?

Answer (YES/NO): NO